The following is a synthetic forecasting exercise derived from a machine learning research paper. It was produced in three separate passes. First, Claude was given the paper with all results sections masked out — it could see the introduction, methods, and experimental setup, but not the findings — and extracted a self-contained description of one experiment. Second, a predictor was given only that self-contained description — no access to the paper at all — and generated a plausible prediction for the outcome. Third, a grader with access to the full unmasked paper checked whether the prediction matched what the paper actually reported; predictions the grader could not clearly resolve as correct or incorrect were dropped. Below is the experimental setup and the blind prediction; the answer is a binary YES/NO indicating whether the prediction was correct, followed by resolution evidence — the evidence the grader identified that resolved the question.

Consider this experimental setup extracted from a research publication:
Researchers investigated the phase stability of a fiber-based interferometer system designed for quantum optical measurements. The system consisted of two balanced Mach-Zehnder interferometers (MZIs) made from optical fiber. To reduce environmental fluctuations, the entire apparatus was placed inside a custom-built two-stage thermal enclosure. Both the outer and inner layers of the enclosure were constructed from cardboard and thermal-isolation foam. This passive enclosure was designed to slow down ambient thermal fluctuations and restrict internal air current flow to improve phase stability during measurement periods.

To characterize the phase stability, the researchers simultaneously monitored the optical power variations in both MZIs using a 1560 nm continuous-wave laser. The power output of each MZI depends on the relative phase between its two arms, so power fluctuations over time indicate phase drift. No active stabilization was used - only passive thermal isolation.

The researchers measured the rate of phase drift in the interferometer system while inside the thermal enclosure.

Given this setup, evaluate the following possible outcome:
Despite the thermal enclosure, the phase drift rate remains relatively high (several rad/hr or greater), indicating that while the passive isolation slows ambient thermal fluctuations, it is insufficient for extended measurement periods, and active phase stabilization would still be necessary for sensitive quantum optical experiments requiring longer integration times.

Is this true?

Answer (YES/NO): NO